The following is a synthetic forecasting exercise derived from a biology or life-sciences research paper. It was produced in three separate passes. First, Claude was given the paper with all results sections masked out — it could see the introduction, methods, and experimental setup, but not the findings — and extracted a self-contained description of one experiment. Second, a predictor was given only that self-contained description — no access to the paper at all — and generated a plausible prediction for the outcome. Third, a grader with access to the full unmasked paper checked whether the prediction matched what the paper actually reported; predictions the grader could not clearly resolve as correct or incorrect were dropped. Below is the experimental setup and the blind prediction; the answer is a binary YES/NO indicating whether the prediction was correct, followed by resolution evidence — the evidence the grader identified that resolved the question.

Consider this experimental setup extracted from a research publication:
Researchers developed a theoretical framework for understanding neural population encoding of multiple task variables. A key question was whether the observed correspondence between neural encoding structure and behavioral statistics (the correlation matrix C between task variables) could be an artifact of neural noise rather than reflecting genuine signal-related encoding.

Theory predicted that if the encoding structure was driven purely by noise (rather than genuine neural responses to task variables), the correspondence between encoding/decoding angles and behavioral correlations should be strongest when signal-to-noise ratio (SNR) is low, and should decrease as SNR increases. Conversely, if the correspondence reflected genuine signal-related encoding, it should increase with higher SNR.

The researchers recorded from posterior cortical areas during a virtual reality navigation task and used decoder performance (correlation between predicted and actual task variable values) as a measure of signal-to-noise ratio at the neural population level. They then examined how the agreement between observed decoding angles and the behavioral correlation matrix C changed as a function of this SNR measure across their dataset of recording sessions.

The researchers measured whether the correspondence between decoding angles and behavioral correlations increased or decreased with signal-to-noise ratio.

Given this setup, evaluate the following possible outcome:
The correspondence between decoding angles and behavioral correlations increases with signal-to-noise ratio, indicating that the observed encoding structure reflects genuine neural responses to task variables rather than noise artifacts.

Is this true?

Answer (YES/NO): YES